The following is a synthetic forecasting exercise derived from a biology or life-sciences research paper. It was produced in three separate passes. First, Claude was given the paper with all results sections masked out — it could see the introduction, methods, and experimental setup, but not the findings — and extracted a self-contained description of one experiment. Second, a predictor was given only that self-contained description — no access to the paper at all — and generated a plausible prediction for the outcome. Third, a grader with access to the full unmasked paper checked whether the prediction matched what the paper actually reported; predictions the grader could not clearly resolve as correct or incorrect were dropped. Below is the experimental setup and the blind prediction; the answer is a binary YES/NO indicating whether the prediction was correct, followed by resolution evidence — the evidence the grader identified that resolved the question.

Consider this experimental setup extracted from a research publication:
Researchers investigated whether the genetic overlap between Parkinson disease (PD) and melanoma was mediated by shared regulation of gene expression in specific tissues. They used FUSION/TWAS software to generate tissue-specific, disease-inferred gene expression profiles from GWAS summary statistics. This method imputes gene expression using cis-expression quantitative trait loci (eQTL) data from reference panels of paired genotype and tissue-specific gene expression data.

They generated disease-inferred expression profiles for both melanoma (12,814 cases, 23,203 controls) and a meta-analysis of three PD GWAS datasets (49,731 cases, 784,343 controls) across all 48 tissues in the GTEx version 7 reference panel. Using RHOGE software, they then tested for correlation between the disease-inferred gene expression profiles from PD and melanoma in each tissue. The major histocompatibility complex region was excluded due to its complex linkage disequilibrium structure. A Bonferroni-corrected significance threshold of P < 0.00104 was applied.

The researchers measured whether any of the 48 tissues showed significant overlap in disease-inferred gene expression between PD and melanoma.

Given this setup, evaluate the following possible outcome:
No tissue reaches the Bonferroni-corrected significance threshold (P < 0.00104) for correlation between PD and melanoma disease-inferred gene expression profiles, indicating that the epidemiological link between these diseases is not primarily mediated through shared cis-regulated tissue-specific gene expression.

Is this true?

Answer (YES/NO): NO